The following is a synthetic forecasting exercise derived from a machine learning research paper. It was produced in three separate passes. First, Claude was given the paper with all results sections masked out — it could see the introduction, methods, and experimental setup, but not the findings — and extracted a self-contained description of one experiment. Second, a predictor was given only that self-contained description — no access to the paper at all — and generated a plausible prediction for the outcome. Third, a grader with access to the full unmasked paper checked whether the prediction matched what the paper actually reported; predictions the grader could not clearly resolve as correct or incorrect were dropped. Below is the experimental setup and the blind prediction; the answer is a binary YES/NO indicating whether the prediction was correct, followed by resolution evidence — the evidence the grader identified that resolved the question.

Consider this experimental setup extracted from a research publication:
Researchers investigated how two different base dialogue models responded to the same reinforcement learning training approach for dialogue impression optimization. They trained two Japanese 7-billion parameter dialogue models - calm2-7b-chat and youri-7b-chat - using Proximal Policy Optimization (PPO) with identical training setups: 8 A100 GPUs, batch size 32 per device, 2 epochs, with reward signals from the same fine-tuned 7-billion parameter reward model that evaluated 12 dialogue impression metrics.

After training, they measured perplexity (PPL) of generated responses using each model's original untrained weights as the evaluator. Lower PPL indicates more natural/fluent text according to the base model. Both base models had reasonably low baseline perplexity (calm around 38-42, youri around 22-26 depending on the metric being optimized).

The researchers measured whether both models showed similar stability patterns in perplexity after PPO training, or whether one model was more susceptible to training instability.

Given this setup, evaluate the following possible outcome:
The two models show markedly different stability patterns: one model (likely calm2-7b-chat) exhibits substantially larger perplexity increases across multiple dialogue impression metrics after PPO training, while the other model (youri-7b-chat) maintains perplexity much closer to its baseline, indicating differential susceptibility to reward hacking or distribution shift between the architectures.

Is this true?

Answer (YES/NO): NO